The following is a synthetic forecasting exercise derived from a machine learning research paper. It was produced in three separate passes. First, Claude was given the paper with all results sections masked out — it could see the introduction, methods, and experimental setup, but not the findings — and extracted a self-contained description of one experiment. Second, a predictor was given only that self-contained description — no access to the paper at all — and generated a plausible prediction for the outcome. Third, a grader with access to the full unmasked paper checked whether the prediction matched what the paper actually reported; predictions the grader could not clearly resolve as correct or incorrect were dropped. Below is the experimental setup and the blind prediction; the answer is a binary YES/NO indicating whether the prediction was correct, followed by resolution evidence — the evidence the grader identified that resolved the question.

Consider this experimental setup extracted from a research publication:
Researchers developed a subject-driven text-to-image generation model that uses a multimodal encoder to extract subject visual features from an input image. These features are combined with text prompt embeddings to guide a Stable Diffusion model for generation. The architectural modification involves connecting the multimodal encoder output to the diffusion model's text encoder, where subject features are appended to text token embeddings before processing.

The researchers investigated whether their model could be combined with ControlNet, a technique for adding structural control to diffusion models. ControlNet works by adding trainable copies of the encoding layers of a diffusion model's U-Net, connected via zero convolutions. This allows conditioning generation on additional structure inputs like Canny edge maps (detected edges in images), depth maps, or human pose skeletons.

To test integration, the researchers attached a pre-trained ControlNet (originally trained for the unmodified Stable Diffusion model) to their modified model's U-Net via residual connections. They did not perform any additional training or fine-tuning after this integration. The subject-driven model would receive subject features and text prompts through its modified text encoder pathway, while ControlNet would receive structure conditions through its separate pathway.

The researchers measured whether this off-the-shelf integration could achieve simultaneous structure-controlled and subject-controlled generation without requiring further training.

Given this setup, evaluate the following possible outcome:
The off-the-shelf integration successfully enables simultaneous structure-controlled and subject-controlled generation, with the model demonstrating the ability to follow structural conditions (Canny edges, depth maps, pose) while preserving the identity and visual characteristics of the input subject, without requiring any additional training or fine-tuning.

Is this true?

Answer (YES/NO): YES